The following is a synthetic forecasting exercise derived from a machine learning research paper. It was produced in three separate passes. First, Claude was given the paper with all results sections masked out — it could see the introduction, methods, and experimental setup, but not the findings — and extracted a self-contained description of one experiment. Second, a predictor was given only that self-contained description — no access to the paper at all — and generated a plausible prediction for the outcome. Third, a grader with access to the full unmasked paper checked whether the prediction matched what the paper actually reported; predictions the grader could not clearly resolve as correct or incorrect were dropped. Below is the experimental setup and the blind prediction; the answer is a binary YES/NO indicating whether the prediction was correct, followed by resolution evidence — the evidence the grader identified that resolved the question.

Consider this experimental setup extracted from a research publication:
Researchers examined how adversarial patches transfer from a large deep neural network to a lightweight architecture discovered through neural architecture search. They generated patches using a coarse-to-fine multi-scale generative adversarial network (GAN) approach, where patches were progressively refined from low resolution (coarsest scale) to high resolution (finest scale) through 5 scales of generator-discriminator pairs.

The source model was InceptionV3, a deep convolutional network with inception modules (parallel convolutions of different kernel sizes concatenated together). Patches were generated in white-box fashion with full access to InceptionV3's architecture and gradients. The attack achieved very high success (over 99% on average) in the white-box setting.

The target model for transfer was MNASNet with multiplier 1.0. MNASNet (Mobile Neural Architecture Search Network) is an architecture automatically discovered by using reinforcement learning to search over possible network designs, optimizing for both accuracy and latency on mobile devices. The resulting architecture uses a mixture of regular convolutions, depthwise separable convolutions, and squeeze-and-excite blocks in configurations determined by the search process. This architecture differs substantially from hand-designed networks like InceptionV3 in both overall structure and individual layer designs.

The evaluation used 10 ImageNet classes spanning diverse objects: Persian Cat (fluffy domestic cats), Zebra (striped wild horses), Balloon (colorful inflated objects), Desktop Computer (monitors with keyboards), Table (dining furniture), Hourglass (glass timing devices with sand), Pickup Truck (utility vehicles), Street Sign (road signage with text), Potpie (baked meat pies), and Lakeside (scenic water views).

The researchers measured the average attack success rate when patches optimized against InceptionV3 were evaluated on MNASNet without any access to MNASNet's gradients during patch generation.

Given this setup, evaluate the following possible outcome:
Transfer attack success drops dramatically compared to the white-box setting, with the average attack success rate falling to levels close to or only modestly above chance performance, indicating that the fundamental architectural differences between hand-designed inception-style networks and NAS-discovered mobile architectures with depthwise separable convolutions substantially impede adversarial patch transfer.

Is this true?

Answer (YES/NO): NO